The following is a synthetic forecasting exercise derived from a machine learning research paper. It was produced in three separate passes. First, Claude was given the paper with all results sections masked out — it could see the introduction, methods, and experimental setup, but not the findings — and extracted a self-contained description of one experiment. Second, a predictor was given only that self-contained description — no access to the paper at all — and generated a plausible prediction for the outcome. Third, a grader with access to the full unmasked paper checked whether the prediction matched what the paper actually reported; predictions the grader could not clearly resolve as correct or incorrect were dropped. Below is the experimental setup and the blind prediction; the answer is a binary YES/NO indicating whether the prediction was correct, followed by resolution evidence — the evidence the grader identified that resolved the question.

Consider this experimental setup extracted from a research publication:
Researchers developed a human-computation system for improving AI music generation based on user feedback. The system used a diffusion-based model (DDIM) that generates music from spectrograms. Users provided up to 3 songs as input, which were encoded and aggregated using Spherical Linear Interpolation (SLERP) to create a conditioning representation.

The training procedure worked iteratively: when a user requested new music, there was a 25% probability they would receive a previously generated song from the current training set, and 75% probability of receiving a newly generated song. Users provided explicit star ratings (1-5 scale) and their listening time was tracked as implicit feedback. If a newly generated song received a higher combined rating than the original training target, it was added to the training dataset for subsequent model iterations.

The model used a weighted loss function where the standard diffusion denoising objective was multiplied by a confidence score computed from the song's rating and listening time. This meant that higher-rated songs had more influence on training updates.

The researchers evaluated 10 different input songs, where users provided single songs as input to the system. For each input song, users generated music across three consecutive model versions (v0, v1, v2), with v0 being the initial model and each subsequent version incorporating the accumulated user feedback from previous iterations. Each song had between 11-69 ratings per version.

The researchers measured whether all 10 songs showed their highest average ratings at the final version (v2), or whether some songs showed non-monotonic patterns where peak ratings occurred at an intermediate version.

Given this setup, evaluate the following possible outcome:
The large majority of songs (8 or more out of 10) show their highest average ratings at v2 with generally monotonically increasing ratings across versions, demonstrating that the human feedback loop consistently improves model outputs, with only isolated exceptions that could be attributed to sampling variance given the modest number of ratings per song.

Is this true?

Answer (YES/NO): YES